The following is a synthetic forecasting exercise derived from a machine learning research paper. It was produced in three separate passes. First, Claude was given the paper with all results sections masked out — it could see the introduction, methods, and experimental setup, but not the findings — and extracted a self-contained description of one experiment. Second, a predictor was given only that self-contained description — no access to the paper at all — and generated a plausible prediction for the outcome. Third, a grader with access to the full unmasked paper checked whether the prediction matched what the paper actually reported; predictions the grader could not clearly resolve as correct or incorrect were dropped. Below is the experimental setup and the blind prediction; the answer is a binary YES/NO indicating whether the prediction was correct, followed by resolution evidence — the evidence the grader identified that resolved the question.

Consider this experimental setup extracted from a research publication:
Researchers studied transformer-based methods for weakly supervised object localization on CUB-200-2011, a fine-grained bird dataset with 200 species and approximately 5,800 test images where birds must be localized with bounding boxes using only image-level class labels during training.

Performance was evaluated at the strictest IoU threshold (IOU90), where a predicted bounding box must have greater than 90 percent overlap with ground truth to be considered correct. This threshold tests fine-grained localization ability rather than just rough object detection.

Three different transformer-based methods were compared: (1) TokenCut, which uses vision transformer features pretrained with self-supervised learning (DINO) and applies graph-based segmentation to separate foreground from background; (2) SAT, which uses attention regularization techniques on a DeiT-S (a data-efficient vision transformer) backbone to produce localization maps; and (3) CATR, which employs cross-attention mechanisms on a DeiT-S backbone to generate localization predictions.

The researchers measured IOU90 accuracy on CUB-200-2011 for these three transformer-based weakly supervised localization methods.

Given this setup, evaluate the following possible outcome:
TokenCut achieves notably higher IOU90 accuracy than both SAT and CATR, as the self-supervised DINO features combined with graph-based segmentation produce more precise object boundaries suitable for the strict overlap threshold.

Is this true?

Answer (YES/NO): YES